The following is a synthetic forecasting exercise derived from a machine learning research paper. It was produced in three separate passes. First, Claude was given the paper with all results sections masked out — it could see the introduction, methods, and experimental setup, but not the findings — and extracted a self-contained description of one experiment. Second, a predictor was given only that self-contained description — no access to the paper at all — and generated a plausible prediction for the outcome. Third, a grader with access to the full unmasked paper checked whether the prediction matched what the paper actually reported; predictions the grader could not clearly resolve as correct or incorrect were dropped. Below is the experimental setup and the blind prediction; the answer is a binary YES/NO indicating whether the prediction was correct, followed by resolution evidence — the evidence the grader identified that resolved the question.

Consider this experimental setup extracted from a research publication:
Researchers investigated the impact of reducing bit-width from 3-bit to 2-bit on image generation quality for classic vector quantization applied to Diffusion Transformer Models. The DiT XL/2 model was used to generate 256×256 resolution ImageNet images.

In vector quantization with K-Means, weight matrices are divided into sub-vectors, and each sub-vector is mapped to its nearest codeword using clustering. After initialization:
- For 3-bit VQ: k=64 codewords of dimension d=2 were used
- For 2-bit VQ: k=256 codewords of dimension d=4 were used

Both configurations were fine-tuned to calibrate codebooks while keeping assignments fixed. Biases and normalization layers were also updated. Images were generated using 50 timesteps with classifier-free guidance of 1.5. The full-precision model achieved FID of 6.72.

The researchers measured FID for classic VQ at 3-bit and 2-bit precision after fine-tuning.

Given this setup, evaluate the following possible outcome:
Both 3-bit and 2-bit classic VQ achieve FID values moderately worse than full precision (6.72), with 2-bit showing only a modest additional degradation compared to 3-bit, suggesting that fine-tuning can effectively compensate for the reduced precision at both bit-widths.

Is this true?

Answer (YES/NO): NO